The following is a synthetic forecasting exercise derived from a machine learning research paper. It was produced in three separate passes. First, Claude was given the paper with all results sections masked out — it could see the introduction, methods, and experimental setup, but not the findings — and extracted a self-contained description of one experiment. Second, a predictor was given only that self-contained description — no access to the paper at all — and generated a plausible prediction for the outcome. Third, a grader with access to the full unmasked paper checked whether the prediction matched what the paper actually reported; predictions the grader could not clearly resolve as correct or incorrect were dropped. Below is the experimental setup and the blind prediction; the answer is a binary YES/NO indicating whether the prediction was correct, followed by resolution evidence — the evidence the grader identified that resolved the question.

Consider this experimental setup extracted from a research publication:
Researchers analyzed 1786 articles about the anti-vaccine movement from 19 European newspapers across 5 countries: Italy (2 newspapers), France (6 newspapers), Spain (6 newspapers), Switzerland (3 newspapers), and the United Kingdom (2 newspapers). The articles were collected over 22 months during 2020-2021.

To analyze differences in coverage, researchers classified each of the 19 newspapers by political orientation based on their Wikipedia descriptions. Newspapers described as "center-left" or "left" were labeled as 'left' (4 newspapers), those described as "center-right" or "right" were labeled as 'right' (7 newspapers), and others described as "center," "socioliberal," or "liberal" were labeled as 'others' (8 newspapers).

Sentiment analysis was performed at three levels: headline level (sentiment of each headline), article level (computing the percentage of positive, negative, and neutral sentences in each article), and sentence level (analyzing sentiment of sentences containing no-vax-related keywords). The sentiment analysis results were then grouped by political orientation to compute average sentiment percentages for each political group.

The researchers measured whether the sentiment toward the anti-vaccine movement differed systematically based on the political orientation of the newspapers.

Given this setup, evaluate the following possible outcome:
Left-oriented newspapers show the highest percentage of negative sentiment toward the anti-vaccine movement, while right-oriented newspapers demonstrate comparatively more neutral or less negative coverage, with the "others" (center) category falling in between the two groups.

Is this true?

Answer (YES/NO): NO